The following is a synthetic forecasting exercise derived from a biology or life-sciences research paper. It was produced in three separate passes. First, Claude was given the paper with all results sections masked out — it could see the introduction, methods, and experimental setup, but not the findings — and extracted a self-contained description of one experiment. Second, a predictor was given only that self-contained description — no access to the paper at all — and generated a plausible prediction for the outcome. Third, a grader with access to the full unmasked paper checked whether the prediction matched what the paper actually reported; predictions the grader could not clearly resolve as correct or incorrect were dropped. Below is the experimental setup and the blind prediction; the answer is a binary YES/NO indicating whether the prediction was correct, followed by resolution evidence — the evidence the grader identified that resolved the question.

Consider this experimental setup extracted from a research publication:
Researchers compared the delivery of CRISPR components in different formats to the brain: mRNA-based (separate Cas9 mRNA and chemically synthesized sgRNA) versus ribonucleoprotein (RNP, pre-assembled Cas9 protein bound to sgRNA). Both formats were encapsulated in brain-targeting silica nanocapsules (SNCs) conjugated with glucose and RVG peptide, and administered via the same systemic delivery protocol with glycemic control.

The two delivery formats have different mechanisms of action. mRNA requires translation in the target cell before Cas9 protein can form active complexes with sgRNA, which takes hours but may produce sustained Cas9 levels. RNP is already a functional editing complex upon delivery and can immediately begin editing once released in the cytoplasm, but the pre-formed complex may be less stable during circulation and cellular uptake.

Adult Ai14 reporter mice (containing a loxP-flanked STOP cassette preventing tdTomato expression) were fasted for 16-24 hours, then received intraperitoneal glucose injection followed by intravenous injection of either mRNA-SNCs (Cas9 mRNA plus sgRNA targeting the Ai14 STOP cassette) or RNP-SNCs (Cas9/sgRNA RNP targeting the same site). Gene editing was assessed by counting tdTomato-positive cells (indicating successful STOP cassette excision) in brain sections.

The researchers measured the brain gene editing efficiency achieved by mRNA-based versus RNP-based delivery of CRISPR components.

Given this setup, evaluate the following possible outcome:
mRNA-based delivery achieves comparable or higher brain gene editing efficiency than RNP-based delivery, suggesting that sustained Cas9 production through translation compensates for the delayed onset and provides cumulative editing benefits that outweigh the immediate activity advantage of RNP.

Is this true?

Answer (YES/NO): YES